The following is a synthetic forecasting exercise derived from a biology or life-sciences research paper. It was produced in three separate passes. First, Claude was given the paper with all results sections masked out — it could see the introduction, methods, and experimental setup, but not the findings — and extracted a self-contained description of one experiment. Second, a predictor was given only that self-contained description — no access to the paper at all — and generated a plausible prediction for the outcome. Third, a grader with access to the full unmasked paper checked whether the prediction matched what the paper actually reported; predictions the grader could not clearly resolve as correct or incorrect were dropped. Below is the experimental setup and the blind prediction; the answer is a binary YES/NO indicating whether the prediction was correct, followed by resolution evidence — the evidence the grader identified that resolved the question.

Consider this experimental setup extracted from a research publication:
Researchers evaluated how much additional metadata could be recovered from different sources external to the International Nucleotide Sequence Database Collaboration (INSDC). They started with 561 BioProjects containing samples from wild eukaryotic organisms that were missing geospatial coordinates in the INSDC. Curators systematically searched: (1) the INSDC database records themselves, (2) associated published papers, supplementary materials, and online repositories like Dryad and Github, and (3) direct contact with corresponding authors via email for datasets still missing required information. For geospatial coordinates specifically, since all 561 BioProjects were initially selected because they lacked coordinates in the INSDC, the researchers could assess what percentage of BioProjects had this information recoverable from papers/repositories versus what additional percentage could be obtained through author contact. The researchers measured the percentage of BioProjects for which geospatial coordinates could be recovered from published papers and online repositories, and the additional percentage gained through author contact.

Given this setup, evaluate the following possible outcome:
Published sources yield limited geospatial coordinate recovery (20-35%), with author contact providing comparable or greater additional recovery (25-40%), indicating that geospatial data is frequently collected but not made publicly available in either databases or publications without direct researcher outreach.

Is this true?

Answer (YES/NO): NO